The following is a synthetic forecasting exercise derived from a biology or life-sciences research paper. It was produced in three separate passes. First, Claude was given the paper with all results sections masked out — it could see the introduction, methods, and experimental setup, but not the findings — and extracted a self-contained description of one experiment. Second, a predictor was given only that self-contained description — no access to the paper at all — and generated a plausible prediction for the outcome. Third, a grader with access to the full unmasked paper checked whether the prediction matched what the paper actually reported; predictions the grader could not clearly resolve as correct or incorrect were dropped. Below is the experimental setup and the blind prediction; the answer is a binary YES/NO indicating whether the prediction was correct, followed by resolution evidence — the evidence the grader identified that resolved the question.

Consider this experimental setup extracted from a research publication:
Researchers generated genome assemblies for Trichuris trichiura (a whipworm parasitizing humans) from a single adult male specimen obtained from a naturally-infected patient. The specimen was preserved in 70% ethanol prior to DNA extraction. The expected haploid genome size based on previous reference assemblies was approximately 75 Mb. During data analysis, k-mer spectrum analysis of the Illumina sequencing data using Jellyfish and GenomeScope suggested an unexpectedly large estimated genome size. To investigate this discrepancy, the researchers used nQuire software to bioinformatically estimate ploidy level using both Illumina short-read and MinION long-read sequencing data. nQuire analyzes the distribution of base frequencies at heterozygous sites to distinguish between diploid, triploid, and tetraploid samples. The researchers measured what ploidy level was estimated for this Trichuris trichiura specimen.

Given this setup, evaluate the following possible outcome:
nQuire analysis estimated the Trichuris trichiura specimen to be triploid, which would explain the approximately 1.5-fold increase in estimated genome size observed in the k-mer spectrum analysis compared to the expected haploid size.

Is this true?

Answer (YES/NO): YES